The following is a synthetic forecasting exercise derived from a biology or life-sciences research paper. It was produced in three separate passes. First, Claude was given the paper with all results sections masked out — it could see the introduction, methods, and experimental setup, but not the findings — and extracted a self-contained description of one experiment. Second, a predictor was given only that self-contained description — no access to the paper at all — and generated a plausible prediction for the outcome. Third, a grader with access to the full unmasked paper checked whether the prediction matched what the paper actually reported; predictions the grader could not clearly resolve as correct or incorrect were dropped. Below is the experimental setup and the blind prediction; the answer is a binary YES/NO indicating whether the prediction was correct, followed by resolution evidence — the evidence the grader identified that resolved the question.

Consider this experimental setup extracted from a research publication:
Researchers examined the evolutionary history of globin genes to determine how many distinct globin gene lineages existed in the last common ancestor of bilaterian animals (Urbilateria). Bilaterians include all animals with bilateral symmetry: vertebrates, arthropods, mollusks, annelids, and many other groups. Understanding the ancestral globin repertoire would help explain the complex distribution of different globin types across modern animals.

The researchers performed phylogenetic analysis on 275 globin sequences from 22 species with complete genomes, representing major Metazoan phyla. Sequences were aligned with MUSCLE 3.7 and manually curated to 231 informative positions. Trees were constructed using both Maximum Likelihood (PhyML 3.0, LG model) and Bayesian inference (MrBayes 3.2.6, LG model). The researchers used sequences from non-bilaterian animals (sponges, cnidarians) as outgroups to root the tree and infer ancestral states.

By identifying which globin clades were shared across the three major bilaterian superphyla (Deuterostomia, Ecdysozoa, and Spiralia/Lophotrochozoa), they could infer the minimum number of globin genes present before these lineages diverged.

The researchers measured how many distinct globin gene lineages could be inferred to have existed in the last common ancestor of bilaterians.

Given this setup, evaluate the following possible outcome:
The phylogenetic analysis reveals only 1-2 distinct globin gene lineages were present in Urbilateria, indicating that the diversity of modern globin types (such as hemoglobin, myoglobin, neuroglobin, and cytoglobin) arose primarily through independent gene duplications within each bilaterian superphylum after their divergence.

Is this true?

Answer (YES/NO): NO